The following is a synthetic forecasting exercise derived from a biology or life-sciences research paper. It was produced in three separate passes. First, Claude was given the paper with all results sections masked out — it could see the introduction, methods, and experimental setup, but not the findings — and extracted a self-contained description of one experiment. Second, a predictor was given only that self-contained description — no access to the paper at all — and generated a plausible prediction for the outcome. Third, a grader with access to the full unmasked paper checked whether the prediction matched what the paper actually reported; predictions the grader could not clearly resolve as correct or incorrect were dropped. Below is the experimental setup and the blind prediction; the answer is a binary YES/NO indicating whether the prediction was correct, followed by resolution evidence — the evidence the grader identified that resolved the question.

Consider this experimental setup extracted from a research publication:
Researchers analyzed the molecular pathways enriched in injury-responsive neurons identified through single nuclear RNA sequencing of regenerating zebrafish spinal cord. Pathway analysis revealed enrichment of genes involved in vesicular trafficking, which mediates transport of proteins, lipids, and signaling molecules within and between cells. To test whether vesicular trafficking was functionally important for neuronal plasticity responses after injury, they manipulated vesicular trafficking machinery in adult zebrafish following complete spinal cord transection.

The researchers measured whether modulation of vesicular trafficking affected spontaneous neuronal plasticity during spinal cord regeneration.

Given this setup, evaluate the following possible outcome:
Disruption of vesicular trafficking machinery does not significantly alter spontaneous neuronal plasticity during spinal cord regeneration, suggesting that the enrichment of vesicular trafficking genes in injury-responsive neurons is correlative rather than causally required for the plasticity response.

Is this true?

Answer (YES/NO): NO